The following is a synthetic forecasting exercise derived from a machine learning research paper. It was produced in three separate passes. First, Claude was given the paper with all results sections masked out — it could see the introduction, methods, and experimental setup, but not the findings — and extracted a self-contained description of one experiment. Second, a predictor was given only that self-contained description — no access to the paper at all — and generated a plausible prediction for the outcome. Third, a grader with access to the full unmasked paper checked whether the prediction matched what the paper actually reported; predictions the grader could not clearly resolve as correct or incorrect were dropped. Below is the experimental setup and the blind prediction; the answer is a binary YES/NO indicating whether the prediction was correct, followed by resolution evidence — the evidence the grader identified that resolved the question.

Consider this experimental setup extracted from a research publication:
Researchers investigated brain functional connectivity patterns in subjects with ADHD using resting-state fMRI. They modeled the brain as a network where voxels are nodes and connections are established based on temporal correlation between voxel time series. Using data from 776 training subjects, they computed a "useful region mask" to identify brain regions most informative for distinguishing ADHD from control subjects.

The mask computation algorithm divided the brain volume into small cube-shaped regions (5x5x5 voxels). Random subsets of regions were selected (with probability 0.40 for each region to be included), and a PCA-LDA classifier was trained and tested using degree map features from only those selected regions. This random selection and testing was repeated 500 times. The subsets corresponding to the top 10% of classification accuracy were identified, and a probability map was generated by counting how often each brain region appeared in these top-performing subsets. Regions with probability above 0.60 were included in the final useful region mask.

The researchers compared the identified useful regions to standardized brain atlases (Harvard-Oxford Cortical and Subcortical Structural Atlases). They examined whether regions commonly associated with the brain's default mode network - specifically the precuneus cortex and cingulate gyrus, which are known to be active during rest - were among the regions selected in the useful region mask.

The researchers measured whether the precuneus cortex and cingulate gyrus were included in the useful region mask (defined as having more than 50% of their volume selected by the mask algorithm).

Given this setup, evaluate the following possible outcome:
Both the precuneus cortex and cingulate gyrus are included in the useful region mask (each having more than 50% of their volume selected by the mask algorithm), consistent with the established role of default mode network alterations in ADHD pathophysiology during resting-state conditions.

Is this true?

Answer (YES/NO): YES